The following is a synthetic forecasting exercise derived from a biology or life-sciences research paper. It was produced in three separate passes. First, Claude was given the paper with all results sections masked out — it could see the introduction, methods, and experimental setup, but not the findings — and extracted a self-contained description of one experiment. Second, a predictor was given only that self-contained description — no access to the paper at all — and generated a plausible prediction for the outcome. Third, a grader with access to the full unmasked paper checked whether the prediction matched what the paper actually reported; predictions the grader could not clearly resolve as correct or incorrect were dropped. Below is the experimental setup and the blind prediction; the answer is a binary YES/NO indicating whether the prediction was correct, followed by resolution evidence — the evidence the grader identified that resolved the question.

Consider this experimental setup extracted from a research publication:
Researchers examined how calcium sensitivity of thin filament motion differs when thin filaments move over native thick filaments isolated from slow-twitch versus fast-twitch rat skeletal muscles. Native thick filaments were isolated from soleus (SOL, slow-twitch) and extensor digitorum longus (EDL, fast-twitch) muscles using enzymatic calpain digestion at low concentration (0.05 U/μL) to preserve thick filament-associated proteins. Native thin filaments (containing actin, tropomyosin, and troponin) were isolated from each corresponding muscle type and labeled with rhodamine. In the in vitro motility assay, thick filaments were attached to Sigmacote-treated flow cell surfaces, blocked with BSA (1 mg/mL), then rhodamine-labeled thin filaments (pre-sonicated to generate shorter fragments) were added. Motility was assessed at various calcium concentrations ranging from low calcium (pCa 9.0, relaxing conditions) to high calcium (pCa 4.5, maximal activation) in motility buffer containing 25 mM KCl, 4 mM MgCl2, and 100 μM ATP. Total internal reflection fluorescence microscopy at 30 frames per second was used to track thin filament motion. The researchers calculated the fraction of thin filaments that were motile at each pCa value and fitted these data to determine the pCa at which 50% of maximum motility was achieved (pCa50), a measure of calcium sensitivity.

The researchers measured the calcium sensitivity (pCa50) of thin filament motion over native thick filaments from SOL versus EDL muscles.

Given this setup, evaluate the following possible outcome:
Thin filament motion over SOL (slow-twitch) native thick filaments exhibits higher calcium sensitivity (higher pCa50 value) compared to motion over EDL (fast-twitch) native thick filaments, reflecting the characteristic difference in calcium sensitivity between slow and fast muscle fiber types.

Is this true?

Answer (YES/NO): NO